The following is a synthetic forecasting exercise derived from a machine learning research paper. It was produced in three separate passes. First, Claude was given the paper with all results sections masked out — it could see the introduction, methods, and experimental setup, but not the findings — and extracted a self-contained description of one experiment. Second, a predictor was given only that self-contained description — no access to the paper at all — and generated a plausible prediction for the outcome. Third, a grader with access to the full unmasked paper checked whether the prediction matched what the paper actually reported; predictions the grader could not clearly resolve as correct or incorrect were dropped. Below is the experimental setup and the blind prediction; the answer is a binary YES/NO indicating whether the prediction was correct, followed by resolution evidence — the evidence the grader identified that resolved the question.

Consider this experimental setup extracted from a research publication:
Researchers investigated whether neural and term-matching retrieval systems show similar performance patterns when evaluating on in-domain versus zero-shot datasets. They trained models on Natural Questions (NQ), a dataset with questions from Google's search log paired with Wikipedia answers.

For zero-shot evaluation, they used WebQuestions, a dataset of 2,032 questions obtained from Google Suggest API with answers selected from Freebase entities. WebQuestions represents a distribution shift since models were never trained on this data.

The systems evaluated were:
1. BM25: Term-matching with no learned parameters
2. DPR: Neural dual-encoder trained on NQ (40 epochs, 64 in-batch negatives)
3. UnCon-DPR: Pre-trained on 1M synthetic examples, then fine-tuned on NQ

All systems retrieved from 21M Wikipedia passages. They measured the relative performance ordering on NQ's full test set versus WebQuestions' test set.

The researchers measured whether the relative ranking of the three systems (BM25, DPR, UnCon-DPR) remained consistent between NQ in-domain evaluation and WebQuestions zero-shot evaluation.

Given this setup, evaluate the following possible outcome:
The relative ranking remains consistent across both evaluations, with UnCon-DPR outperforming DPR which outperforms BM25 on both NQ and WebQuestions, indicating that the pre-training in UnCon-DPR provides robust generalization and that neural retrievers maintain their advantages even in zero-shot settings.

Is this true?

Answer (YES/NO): YES